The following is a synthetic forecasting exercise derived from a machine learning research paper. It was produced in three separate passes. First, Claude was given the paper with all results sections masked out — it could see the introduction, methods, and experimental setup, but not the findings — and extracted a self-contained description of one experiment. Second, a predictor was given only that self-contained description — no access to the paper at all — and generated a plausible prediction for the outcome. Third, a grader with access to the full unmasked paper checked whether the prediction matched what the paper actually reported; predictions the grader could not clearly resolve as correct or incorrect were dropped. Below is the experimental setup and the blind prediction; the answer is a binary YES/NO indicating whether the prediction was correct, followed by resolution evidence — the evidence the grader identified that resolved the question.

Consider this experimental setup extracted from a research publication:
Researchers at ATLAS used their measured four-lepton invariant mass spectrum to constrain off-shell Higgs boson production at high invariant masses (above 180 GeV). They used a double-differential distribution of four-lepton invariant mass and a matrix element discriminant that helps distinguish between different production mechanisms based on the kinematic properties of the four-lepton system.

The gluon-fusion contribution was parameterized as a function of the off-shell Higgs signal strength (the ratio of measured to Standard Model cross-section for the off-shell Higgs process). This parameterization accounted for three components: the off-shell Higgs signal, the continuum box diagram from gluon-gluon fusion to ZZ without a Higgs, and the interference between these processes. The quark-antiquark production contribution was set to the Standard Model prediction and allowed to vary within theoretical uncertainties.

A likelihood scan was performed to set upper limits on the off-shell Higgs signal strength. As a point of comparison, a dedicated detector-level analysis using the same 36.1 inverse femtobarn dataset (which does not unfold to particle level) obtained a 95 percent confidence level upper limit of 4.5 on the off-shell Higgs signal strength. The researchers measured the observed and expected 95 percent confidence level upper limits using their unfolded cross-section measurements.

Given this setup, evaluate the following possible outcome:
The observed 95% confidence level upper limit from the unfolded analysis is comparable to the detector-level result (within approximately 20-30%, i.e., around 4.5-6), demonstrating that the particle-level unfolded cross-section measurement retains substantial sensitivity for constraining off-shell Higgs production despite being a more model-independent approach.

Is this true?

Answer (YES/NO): NO